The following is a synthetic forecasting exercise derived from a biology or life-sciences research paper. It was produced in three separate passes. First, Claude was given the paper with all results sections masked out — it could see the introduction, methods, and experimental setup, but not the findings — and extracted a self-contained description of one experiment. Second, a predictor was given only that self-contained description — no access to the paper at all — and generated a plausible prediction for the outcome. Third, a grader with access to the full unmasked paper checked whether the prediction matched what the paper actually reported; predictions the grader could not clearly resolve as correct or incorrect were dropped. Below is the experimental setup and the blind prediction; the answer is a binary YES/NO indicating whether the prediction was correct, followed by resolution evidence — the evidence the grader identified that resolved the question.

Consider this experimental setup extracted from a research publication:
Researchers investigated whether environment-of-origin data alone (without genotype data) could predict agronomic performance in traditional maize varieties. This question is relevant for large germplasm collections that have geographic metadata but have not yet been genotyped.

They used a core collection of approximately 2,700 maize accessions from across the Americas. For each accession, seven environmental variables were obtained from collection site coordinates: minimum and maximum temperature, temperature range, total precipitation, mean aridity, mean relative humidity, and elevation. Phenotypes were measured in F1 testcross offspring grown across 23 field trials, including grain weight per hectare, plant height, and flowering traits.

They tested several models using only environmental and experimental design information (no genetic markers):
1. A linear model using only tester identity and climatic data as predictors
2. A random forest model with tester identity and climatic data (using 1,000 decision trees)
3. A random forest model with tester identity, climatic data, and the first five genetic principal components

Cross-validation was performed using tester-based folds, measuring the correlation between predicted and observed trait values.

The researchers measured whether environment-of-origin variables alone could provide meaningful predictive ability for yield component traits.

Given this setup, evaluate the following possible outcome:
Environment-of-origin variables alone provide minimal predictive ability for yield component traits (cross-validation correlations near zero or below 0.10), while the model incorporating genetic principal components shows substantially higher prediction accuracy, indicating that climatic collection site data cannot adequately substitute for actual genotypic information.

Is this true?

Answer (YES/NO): NO